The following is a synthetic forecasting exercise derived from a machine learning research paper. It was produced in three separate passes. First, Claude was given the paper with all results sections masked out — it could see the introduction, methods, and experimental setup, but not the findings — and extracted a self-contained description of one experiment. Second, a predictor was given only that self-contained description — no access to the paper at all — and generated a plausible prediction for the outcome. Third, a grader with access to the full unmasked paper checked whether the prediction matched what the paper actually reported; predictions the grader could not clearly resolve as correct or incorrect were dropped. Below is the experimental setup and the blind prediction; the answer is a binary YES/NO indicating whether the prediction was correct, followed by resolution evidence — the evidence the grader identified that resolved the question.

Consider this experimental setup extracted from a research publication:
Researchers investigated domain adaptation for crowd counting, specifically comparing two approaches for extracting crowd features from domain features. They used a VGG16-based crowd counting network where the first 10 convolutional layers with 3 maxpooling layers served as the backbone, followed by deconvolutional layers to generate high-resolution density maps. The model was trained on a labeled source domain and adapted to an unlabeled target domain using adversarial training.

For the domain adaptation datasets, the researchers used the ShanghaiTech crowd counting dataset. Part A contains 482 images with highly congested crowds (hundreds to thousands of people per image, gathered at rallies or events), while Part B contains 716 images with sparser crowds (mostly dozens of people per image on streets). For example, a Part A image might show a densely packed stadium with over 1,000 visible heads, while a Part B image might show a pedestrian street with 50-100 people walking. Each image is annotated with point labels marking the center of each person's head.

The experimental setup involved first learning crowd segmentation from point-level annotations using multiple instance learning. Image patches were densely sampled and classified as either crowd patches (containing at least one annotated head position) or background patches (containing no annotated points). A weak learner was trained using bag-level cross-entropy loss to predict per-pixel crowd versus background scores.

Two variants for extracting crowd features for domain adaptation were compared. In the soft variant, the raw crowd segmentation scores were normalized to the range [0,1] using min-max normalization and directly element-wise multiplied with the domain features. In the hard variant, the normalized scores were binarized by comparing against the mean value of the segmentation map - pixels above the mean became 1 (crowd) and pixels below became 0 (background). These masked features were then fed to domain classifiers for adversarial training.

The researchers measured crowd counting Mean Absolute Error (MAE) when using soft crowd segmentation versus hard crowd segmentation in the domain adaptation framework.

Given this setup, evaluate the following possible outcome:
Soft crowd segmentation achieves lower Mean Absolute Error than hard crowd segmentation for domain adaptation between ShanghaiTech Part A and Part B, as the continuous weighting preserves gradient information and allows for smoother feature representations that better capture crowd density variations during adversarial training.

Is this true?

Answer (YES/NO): YES